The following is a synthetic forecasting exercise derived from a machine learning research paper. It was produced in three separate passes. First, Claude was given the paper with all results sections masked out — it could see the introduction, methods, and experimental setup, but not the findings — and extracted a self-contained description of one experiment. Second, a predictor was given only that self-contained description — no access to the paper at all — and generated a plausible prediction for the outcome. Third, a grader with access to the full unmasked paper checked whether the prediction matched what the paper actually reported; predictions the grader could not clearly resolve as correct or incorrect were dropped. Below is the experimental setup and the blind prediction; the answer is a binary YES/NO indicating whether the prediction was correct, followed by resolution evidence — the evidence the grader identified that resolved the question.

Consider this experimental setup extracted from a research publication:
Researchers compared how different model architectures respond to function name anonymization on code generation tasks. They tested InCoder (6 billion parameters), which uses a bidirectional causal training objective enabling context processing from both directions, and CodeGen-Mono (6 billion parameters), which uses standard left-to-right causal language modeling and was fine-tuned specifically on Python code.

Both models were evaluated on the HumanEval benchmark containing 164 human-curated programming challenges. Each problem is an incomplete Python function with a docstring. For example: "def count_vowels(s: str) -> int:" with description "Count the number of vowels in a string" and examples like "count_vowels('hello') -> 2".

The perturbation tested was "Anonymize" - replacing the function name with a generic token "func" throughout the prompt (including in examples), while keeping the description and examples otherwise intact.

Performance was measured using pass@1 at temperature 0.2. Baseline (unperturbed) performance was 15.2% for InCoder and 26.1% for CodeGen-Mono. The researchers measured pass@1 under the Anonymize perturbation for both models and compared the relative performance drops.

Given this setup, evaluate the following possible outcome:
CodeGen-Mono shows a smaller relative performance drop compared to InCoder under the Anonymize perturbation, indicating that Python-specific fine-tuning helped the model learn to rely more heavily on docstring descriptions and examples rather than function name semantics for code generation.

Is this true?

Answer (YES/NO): NO